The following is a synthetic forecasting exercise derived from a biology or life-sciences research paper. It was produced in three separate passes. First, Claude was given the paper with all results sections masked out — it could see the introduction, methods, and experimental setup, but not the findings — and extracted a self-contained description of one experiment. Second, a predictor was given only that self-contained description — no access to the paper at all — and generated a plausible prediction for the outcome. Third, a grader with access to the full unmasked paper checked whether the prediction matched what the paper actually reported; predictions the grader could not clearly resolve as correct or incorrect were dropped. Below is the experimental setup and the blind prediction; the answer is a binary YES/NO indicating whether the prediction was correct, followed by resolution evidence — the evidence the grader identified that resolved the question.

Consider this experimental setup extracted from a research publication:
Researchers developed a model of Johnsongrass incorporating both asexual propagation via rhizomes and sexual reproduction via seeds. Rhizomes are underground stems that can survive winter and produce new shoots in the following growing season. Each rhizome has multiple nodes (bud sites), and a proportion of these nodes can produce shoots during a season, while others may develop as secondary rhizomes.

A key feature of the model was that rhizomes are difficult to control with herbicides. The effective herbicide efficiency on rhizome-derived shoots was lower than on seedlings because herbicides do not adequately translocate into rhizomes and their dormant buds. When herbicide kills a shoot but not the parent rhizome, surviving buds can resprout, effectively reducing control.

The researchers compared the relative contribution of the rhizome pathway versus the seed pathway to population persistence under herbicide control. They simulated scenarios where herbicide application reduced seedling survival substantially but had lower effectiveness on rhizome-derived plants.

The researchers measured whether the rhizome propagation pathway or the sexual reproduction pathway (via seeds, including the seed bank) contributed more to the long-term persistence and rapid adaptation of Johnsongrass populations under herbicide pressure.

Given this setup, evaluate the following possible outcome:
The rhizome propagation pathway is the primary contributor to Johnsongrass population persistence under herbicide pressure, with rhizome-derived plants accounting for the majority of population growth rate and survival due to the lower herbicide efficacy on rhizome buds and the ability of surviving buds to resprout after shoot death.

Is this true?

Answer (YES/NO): NO